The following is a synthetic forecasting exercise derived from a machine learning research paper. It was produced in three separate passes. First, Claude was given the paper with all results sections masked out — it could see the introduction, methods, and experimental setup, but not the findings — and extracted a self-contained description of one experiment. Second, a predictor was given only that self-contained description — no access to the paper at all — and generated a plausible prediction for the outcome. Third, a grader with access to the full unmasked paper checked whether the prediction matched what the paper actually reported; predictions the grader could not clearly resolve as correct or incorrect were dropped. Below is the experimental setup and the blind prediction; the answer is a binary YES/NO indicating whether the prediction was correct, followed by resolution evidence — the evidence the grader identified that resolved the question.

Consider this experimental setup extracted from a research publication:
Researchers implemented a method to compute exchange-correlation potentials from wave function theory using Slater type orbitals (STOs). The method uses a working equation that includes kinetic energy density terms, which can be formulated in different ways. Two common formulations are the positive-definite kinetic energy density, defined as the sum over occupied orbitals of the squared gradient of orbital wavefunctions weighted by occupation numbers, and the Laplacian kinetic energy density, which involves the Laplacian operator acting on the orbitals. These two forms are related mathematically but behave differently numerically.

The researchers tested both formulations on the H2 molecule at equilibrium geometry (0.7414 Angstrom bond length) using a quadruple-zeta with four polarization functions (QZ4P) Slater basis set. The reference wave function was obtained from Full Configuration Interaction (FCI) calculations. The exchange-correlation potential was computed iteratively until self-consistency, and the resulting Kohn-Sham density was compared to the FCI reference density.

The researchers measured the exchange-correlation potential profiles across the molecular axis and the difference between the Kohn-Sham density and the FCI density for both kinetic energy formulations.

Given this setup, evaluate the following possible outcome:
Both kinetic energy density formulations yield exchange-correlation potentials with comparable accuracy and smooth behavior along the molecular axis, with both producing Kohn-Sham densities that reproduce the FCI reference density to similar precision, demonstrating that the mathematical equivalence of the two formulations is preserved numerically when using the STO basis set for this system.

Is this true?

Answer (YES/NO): NO